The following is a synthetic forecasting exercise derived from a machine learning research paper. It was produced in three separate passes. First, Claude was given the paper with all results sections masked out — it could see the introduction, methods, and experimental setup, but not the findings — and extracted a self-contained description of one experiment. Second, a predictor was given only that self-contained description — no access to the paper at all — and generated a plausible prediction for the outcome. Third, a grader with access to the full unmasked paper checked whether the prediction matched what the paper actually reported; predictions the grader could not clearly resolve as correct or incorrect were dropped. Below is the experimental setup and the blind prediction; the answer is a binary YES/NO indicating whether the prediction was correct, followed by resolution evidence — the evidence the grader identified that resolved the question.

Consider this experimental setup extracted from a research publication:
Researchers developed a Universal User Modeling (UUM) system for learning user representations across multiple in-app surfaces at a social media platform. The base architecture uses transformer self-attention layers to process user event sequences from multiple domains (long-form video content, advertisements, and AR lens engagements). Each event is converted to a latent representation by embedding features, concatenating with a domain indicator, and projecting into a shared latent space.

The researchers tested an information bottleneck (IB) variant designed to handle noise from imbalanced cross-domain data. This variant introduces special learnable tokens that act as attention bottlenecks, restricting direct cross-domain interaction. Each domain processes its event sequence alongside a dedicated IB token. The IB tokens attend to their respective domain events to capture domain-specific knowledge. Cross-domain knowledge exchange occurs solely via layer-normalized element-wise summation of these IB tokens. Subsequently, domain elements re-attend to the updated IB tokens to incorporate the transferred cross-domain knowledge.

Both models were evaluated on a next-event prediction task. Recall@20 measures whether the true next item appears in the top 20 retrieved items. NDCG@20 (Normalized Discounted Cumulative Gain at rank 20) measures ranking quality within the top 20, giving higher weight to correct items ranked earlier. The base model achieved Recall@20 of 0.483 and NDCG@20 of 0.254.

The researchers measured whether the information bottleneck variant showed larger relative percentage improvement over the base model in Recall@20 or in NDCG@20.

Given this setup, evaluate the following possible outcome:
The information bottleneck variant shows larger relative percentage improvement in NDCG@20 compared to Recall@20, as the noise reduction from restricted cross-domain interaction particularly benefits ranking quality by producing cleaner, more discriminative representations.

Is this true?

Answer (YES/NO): YES